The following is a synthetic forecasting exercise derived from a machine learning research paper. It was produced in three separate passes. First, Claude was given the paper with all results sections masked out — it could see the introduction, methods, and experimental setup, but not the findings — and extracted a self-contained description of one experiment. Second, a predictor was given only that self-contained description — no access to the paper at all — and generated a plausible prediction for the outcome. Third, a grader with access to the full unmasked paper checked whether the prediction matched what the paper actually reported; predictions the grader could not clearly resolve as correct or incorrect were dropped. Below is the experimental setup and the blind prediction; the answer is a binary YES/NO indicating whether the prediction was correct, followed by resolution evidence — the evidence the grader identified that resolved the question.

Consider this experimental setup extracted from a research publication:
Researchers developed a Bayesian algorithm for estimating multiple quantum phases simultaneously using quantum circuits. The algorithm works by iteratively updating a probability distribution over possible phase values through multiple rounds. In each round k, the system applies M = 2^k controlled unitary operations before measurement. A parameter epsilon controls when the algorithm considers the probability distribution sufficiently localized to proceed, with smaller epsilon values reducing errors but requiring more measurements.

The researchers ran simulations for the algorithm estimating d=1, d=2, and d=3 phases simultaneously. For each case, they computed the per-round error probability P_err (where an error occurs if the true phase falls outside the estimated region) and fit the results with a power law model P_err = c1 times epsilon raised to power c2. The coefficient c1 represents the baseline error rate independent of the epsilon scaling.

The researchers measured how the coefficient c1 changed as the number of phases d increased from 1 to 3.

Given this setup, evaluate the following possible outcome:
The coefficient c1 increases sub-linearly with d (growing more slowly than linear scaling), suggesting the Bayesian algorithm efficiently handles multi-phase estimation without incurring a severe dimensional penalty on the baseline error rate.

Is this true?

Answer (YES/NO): NO